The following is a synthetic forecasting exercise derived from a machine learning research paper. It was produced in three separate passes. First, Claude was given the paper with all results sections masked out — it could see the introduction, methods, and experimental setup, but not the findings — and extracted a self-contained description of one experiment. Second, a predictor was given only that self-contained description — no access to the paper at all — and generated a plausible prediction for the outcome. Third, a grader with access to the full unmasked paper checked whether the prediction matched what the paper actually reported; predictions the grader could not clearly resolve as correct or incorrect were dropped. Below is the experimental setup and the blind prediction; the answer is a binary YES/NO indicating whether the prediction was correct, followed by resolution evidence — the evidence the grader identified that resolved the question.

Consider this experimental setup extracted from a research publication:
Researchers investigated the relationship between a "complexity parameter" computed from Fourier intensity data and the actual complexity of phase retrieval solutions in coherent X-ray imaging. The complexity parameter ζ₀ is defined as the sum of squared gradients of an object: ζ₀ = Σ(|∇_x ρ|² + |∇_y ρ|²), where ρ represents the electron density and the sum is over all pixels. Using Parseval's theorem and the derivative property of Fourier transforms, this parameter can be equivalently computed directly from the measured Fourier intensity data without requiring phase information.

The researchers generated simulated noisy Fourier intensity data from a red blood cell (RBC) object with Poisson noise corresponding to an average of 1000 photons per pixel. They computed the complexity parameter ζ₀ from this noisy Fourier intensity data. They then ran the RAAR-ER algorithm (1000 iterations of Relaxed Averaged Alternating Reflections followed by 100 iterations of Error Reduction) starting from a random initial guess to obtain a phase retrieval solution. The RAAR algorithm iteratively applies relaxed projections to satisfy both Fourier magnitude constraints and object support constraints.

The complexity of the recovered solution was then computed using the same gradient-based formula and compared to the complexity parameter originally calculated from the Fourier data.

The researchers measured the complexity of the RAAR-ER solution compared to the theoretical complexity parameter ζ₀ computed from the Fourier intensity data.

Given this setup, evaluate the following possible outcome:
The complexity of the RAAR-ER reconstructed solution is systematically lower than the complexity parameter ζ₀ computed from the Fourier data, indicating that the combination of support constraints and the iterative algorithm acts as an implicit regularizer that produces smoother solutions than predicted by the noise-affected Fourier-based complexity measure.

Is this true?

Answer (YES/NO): NO